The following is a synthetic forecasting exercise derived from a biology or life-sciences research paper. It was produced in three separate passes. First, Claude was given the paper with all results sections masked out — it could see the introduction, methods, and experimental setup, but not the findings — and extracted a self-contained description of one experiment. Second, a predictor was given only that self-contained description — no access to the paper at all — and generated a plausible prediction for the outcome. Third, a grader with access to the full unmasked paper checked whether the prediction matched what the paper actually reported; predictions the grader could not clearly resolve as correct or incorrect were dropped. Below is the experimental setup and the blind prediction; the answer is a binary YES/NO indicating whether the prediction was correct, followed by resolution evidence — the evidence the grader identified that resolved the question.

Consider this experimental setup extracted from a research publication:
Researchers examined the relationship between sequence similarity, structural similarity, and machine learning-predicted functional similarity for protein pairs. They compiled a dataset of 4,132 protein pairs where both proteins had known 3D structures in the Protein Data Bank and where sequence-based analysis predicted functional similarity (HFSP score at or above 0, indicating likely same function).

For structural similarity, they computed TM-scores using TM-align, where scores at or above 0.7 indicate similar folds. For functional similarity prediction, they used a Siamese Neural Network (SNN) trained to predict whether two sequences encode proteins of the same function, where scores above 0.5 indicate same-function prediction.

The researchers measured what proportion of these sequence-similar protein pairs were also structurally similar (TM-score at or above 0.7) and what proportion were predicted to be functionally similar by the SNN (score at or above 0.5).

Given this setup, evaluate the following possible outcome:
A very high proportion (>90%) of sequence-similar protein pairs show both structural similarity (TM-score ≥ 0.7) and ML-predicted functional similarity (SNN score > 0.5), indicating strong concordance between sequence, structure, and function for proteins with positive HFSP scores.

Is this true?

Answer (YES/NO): YES